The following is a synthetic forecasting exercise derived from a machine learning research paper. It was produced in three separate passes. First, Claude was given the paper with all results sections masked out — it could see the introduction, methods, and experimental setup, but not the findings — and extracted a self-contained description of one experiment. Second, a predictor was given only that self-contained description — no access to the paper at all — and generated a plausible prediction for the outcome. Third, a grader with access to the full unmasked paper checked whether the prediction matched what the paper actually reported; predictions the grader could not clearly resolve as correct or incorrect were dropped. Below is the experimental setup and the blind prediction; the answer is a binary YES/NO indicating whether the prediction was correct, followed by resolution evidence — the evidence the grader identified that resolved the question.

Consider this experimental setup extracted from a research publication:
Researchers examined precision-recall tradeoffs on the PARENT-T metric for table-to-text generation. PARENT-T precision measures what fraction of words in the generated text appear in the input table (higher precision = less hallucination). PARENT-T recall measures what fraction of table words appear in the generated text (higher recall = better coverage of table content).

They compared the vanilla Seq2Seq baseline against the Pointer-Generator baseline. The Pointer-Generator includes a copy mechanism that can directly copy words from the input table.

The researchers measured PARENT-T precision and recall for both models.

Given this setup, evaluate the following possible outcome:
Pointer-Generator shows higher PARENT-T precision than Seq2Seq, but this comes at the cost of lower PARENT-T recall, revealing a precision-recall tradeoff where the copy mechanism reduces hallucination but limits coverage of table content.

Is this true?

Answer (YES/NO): NO